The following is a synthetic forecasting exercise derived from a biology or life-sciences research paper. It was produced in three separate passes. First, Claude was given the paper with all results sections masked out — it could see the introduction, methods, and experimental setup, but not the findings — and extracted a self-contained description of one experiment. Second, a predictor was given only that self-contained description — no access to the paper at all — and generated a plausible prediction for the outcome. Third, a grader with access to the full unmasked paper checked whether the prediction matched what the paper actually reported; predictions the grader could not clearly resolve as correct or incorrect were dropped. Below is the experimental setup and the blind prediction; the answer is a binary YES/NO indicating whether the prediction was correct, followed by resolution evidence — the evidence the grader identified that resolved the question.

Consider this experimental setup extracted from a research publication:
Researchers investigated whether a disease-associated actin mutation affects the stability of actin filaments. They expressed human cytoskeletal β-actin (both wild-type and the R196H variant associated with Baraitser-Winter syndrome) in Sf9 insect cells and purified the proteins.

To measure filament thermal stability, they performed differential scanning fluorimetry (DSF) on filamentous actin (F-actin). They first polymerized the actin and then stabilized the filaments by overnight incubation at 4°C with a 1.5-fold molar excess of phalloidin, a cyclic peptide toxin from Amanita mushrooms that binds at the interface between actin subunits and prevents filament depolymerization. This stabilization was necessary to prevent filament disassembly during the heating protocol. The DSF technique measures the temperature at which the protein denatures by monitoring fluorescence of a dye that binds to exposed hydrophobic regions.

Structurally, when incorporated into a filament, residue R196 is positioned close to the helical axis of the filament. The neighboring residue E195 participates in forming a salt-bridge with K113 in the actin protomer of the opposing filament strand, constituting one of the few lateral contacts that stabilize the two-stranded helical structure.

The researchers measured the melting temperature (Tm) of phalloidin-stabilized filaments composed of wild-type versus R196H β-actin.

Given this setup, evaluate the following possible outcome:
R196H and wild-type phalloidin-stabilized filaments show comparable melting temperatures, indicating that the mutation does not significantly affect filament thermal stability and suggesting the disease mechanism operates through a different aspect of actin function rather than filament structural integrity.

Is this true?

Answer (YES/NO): NO